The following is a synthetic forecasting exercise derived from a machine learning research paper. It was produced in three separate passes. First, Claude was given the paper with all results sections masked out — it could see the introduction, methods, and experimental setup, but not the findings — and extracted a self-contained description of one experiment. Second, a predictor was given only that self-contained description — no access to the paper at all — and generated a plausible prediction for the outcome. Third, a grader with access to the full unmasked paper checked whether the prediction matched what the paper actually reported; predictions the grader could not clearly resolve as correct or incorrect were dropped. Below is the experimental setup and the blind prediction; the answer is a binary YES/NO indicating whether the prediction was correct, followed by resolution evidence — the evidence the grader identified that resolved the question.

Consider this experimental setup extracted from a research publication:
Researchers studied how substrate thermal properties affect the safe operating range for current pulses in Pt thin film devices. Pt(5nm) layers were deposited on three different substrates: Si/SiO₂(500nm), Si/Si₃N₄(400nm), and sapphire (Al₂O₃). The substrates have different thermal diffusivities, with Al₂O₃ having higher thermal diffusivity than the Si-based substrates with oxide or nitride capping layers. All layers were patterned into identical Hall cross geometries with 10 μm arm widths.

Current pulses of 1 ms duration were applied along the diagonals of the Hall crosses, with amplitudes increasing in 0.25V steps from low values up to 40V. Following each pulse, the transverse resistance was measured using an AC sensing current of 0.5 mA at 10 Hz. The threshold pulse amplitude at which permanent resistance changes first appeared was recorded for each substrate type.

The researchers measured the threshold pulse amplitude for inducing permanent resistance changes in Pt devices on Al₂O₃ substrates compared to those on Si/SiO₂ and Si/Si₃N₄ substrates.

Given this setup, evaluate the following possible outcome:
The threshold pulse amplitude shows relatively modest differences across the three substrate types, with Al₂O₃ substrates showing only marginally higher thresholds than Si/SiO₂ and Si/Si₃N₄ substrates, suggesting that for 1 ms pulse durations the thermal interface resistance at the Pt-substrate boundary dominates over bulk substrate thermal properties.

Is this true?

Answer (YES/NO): NO